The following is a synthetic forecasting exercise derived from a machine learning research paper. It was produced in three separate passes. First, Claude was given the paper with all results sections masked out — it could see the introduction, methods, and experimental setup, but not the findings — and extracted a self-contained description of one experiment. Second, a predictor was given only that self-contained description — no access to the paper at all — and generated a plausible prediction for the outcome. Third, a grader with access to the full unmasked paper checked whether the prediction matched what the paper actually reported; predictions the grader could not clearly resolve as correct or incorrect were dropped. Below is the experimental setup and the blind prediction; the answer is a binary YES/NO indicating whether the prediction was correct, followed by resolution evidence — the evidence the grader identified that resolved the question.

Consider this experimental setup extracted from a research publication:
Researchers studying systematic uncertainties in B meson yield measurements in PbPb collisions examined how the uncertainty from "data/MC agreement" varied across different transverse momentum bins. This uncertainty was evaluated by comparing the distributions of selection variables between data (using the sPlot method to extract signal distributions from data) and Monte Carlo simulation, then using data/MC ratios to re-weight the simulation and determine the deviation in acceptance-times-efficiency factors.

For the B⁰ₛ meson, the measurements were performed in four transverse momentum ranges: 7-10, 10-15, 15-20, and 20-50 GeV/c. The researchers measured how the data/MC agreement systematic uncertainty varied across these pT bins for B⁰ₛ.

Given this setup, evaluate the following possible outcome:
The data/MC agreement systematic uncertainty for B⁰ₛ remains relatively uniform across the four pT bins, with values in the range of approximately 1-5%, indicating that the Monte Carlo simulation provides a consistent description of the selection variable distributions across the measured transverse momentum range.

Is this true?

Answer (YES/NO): NO